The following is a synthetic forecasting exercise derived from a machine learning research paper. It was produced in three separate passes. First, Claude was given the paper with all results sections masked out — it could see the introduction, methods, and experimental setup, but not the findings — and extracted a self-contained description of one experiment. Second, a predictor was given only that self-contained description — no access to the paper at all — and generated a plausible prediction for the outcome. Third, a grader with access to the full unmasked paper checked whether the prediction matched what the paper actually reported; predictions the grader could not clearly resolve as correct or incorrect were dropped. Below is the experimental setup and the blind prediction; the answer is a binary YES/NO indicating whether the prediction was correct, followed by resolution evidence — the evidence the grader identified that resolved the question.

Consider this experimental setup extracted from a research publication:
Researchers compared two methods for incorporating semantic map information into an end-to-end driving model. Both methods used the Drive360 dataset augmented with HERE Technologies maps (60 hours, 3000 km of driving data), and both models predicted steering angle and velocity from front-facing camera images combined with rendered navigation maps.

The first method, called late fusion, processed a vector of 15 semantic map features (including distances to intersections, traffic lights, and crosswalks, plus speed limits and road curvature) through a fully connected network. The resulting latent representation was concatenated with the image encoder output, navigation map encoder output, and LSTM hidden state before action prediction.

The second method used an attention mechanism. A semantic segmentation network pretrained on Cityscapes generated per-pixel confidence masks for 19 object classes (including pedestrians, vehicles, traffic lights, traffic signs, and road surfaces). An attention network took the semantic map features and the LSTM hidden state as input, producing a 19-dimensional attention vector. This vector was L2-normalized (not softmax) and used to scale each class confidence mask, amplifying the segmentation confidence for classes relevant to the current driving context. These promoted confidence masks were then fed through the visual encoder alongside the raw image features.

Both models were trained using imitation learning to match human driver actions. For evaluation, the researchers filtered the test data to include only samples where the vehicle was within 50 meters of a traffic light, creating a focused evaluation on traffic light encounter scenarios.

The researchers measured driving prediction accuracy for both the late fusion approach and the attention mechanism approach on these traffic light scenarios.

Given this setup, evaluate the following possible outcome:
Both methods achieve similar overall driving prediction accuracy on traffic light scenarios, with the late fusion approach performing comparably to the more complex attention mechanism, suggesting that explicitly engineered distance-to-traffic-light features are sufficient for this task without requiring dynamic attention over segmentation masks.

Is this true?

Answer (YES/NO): NO